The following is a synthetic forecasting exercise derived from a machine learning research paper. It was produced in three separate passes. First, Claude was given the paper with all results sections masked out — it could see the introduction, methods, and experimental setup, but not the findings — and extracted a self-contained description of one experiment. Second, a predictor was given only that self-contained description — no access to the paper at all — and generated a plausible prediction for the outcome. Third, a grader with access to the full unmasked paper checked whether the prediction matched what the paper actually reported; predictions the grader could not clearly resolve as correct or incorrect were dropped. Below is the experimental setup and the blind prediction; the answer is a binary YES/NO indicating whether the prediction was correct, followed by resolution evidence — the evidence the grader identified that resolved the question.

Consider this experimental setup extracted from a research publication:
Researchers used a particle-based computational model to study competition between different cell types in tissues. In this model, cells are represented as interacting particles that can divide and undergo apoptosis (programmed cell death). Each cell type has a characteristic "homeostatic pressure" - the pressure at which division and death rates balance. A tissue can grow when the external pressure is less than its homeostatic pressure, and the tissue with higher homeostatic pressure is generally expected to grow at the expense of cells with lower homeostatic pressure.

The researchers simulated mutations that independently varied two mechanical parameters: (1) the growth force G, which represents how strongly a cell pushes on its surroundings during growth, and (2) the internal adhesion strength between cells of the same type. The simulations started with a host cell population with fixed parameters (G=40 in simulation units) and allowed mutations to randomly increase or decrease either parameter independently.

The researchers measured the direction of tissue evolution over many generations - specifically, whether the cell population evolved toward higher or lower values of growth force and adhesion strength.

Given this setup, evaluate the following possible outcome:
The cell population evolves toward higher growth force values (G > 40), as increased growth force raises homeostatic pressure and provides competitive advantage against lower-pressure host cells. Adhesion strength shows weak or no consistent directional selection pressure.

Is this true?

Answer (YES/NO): NO